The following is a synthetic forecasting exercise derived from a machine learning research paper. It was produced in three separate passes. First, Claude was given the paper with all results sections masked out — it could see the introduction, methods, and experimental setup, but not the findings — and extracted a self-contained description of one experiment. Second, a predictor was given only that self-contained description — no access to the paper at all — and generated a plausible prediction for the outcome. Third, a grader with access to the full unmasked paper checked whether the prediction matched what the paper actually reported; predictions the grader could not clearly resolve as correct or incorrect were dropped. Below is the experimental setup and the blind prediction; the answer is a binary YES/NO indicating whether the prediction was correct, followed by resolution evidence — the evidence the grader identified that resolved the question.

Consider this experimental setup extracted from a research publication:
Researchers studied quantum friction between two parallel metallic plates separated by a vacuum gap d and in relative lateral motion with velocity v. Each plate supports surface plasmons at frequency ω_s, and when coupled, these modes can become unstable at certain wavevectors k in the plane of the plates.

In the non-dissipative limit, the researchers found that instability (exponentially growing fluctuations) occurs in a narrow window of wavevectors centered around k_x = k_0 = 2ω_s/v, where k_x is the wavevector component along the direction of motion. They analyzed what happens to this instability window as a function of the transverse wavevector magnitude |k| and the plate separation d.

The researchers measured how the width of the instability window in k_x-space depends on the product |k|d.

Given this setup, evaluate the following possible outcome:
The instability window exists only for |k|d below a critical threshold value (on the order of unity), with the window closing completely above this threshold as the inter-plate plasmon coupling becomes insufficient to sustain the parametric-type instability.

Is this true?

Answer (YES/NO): NO